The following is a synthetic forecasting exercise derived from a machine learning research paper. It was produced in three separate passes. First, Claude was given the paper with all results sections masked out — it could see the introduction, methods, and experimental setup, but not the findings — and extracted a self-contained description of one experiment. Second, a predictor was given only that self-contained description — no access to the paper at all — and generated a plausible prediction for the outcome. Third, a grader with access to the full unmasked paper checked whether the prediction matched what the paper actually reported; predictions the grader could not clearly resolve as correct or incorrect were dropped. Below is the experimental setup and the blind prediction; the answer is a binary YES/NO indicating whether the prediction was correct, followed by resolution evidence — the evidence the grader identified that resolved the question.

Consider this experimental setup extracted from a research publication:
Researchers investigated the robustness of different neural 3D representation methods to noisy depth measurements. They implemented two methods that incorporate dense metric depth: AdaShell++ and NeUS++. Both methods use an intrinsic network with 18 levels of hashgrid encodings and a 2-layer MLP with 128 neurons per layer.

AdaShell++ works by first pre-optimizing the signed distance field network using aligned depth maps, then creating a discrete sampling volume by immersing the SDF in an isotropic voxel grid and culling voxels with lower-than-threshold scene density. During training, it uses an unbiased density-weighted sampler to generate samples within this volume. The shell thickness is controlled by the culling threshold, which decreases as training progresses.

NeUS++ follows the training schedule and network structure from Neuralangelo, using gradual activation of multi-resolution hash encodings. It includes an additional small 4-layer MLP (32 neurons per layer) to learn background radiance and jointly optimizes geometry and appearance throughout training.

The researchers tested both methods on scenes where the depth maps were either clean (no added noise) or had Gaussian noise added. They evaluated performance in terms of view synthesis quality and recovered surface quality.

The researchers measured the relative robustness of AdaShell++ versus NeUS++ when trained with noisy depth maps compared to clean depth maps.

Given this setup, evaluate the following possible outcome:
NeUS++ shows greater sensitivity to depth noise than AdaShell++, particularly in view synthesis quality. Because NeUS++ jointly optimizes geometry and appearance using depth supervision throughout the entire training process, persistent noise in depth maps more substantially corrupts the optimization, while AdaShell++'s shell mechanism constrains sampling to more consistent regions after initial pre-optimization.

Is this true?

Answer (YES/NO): YES